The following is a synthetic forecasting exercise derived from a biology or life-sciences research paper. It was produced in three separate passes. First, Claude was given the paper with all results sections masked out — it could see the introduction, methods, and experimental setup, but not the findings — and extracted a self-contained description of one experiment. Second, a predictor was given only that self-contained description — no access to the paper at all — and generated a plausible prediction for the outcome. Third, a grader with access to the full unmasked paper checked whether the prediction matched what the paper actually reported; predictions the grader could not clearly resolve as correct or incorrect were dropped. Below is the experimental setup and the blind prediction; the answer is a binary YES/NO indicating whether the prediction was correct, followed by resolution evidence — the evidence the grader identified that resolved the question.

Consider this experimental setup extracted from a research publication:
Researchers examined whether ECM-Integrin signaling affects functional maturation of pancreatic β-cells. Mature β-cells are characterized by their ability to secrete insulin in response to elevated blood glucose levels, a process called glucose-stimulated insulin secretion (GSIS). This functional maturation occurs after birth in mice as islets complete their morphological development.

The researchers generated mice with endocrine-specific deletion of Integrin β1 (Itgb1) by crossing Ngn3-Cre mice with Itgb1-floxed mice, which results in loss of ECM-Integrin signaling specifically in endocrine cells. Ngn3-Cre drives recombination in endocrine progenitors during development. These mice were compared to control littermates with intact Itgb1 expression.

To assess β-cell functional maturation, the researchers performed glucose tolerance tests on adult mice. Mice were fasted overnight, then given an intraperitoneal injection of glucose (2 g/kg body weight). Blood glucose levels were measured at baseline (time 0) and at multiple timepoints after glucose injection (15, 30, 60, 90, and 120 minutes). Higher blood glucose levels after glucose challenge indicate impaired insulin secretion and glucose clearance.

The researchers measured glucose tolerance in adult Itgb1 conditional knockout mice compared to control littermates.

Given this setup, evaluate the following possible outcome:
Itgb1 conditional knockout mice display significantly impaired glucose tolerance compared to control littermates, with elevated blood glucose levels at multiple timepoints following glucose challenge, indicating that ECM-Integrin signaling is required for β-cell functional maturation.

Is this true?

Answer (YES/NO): YES